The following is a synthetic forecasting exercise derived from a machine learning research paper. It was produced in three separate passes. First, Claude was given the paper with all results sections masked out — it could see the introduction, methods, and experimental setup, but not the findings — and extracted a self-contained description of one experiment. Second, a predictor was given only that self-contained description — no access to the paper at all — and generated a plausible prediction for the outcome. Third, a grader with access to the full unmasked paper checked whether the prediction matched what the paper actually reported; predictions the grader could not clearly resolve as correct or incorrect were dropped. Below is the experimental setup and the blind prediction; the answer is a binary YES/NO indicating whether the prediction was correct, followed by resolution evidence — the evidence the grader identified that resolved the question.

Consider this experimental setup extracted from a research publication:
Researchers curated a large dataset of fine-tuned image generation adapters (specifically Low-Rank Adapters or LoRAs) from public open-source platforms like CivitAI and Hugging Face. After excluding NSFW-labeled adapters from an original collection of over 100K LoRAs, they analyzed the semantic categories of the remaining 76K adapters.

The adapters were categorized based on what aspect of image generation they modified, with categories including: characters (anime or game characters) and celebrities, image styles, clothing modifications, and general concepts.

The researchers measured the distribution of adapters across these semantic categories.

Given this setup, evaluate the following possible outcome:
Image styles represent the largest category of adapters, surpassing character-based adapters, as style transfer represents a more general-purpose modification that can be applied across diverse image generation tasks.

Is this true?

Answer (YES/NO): NO